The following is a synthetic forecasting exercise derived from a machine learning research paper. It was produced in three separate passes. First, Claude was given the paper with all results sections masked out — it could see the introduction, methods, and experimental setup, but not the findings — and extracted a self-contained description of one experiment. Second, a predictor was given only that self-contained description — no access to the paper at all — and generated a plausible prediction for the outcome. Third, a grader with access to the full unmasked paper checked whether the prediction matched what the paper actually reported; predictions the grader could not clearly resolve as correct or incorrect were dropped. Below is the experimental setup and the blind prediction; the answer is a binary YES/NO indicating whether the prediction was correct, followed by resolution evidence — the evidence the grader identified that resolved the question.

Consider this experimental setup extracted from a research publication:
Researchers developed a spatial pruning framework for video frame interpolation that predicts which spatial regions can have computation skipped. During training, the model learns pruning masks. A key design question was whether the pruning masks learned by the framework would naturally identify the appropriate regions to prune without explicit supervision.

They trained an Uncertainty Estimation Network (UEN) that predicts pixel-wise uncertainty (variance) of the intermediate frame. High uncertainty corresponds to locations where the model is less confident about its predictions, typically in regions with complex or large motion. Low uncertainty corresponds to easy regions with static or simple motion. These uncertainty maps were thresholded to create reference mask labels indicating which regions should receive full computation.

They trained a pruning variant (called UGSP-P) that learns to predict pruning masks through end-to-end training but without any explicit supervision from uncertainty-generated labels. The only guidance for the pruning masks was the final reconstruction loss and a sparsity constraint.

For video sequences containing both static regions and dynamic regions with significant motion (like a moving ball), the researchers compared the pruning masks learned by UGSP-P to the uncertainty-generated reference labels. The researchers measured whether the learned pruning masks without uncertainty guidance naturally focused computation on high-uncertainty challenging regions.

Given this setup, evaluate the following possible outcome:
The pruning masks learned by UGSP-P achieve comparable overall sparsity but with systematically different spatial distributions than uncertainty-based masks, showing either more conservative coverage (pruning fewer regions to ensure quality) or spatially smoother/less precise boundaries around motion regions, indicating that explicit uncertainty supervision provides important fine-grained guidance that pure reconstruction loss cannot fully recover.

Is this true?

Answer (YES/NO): NO